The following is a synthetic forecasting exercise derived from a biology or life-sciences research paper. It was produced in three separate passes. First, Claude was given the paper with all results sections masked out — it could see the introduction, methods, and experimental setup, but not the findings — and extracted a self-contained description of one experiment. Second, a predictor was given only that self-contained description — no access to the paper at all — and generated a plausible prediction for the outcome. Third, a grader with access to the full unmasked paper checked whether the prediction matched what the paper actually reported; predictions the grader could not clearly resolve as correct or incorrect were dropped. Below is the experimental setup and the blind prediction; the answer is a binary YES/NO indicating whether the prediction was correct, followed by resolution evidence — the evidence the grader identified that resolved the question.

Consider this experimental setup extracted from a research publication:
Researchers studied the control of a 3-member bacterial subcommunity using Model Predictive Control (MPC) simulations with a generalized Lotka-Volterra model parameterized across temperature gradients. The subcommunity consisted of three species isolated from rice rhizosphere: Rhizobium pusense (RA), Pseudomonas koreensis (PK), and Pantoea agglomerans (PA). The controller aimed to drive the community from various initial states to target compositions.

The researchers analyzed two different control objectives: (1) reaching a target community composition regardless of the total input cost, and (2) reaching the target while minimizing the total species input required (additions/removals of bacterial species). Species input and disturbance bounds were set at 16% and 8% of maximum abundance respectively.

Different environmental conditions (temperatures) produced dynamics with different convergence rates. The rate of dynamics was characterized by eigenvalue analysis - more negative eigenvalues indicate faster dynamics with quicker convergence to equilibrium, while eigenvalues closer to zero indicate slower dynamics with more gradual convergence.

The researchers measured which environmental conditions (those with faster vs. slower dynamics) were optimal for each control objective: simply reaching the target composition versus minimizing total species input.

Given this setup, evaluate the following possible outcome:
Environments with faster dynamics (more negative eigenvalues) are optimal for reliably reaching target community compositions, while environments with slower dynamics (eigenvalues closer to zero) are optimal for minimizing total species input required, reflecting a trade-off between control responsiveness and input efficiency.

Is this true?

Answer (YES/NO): NO